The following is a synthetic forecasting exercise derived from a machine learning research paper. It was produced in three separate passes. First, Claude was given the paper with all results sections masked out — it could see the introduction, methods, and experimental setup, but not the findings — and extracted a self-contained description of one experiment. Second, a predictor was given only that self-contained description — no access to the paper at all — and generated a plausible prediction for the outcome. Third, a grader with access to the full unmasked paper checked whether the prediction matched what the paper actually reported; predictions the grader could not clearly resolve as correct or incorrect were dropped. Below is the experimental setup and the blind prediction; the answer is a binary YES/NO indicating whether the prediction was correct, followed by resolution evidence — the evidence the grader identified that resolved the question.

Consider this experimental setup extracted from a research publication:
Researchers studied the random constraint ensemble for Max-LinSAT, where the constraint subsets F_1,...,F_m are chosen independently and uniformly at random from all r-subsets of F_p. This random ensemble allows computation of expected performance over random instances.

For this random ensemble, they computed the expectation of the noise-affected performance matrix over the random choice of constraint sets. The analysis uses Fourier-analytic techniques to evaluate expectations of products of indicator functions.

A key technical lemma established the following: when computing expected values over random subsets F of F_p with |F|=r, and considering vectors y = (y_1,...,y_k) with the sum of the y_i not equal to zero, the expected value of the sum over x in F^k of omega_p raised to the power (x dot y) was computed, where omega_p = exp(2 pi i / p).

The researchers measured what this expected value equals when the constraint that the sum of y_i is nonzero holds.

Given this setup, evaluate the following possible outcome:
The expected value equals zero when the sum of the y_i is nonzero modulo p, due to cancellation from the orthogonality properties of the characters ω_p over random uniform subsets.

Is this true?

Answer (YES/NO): YES